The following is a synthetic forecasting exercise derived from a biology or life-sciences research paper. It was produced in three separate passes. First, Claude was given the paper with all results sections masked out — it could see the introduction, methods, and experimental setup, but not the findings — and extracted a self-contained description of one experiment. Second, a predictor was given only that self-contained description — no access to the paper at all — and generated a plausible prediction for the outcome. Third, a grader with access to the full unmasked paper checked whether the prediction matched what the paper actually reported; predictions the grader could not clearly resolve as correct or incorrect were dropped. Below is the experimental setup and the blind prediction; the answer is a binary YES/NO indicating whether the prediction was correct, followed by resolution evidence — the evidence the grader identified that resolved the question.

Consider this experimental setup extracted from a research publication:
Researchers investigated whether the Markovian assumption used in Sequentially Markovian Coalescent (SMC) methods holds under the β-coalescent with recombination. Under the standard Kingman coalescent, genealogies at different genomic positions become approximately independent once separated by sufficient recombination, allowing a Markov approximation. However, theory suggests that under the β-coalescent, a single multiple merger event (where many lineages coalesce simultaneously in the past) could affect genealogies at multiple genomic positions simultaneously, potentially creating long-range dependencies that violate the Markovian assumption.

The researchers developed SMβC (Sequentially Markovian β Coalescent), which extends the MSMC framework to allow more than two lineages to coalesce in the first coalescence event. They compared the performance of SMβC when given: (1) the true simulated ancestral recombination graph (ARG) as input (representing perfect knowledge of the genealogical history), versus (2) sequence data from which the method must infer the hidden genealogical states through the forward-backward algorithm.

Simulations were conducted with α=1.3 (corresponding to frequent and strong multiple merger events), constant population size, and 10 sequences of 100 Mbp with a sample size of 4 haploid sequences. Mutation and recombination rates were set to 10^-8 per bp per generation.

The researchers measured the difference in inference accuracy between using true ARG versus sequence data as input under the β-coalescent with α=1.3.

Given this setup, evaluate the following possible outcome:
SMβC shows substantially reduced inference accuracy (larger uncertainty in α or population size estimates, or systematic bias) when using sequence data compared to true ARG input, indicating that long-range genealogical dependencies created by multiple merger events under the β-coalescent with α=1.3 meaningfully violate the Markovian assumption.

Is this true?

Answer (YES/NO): NO